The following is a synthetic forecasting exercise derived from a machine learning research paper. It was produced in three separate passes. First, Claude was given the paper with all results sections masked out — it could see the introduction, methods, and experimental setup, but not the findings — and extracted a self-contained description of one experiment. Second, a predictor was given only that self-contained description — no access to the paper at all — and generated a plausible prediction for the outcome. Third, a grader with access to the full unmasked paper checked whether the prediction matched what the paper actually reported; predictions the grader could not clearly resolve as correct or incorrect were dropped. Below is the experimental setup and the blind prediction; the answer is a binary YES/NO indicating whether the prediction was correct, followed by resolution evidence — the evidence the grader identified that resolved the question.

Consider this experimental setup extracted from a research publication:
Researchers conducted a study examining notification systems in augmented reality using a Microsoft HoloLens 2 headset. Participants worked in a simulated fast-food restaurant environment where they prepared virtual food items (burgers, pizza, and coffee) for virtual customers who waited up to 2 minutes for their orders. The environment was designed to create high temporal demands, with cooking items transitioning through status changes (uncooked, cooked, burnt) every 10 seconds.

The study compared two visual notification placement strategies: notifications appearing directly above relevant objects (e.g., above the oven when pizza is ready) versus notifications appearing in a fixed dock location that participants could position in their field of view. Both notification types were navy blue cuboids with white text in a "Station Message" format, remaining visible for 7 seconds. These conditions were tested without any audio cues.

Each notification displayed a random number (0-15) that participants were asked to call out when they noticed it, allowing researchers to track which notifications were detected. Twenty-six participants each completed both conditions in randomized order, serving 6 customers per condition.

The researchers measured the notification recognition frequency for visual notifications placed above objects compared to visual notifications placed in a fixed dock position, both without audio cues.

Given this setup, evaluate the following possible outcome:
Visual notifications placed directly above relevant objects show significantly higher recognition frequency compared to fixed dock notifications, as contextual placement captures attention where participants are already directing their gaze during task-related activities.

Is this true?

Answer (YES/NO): NO